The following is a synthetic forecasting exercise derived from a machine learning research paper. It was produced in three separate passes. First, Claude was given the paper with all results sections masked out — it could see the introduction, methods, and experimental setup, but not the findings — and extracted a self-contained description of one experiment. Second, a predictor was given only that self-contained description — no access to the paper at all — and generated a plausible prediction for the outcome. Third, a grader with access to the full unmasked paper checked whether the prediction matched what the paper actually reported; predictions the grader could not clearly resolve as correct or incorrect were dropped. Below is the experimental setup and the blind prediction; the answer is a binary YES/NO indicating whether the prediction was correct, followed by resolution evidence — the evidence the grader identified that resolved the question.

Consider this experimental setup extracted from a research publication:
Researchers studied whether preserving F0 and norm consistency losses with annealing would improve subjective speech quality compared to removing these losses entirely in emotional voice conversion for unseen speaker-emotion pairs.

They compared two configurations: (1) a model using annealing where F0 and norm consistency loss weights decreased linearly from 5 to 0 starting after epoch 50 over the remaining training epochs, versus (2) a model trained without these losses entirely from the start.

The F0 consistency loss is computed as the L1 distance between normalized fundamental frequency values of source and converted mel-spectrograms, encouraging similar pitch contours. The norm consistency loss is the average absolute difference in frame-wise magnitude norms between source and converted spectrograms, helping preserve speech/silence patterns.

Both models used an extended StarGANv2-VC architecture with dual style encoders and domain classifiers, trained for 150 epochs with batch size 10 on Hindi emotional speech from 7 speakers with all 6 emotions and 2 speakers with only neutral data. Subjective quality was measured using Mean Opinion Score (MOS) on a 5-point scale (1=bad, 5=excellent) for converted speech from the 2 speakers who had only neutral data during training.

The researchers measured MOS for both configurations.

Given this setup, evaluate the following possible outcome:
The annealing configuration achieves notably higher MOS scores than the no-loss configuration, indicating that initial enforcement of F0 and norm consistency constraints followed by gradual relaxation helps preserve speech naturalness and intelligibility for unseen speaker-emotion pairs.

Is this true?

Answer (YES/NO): YES